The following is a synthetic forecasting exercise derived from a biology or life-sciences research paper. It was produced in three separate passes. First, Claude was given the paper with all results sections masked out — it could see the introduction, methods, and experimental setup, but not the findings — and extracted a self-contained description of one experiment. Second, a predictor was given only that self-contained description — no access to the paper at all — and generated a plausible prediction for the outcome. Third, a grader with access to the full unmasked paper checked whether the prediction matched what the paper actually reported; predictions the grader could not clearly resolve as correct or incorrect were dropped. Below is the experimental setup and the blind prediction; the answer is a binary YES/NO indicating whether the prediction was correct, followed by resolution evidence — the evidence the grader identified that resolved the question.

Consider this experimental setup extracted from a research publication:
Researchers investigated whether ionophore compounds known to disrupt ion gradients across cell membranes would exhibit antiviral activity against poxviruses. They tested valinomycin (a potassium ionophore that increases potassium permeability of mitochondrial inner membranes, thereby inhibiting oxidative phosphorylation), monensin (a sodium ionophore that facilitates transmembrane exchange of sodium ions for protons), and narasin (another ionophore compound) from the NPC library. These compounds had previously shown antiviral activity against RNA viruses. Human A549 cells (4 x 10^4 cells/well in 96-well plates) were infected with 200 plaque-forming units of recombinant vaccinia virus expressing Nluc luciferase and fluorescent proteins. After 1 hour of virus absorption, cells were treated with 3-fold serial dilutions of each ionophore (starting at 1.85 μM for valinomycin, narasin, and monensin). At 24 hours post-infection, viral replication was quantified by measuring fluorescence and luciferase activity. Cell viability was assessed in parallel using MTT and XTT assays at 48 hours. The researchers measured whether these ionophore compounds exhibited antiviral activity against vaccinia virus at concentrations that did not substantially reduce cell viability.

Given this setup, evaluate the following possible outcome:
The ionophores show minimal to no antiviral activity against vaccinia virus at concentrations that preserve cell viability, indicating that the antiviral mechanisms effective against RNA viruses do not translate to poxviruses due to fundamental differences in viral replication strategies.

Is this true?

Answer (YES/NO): NO